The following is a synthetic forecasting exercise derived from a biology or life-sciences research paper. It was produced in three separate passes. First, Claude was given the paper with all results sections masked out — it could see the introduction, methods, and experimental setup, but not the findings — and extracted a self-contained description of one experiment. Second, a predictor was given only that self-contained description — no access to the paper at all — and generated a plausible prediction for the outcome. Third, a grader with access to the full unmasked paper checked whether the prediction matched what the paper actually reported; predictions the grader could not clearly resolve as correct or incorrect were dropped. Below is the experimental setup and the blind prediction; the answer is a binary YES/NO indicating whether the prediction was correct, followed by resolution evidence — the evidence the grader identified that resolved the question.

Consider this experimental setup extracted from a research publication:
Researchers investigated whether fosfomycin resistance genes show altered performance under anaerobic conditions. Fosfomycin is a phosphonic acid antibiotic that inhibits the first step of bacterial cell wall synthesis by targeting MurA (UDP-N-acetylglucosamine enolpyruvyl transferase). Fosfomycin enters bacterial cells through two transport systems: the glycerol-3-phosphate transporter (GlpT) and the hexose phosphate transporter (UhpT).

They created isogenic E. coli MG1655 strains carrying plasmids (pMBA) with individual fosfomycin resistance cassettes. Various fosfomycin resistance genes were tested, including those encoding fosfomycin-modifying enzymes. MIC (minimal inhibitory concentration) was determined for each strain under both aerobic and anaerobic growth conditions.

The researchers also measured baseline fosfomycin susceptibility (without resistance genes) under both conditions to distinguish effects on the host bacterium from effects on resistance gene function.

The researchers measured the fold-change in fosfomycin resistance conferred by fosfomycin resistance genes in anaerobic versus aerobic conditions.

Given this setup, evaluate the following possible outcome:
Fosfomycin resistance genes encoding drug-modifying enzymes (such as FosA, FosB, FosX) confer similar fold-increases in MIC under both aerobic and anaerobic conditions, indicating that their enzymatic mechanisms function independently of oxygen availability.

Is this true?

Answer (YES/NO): NO